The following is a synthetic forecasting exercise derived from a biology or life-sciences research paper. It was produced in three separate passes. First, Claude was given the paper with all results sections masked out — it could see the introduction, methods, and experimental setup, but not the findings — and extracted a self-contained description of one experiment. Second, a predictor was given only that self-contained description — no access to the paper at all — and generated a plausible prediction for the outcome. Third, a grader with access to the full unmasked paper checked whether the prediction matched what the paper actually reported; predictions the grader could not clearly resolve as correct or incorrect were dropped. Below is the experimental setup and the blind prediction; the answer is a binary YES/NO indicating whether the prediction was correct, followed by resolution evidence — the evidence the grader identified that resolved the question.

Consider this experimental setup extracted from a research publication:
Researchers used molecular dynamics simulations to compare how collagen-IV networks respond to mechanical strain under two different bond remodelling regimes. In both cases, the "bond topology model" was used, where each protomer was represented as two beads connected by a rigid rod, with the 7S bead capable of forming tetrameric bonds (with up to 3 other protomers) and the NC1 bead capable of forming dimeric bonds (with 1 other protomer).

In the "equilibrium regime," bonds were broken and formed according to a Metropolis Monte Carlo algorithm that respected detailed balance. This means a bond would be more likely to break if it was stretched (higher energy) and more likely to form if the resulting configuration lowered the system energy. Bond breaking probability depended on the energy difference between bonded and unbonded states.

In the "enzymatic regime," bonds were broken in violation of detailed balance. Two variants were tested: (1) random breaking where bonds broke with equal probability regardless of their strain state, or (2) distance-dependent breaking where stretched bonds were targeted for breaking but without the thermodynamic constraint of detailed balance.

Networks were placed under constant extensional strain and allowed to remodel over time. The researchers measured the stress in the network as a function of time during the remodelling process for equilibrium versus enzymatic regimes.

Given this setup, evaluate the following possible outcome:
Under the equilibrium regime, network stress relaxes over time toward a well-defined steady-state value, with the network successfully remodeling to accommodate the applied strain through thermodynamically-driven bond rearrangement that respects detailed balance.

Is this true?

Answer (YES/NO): YES